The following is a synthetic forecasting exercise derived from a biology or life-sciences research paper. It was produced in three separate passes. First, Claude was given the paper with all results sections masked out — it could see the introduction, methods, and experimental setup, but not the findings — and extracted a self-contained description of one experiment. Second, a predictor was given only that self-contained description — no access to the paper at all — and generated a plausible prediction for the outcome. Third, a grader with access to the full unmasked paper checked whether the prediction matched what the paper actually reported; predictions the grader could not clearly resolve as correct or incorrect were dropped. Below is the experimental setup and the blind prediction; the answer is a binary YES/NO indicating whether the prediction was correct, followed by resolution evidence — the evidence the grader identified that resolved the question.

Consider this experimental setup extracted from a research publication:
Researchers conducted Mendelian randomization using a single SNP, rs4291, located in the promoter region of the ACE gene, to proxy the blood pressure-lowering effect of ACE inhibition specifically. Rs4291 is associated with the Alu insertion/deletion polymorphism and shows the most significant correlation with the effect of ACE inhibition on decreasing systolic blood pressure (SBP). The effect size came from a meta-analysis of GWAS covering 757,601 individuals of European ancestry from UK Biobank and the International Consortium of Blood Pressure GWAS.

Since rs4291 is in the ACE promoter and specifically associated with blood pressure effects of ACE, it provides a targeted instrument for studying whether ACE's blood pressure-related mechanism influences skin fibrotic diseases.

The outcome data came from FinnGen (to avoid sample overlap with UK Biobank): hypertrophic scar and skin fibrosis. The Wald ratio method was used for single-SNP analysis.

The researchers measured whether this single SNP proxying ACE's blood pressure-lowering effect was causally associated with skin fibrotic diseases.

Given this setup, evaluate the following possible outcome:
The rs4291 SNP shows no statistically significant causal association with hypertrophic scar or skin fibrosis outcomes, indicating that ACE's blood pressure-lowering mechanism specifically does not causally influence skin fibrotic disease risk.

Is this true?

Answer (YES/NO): YES